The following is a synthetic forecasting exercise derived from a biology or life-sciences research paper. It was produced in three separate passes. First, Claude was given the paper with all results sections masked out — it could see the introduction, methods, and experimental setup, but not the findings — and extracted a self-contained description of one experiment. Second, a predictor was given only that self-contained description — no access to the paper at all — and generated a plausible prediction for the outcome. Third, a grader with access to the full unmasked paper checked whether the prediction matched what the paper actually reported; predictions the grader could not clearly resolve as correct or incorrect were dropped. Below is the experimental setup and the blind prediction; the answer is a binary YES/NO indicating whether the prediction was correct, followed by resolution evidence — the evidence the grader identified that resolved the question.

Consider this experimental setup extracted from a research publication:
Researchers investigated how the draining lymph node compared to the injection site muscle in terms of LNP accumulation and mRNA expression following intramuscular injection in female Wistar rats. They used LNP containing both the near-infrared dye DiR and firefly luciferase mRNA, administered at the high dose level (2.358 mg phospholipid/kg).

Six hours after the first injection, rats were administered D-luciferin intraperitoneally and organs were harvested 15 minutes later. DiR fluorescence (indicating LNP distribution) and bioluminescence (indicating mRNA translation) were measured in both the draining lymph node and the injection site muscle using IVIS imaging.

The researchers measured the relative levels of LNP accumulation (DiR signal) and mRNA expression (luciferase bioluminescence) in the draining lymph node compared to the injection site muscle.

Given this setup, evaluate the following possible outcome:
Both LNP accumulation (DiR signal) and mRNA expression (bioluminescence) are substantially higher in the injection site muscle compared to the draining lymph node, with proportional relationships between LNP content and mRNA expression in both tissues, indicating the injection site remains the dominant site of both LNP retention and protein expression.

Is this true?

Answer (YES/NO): NO